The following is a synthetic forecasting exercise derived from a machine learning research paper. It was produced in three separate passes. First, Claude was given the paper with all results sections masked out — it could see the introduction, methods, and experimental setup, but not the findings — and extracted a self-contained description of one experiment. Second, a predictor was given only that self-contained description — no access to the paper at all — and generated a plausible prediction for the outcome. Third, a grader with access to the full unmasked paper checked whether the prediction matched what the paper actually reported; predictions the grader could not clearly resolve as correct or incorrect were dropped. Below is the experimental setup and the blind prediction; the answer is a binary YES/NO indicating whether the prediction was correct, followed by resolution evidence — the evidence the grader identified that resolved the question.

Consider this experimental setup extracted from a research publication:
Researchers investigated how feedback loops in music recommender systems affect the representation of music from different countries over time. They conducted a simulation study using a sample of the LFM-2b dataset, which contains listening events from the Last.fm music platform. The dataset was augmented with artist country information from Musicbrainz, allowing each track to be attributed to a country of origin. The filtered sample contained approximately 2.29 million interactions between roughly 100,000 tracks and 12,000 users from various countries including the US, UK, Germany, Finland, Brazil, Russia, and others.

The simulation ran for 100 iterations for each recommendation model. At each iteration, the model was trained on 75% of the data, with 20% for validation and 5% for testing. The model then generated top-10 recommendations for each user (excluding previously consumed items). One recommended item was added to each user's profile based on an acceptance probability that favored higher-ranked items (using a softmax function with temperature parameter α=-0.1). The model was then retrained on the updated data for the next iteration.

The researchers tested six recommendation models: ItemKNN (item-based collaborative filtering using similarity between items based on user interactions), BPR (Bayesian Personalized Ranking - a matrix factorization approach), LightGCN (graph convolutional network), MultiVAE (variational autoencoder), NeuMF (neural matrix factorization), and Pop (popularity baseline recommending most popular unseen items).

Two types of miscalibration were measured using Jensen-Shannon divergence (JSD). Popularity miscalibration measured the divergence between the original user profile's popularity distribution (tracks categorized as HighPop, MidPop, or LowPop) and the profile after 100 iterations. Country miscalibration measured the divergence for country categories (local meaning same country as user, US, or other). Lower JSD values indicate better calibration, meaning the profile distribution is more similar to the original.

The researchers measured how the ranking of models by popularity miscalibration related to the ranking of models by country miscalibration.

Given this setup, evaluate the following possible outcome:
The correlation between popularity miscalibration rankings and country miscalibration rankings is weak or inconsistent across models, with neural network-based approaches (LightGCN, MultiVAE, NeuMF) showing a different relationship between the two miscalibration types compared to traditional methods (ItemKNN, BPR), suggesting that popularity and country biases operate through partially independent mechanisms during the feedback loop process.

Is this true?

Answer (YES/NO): NO